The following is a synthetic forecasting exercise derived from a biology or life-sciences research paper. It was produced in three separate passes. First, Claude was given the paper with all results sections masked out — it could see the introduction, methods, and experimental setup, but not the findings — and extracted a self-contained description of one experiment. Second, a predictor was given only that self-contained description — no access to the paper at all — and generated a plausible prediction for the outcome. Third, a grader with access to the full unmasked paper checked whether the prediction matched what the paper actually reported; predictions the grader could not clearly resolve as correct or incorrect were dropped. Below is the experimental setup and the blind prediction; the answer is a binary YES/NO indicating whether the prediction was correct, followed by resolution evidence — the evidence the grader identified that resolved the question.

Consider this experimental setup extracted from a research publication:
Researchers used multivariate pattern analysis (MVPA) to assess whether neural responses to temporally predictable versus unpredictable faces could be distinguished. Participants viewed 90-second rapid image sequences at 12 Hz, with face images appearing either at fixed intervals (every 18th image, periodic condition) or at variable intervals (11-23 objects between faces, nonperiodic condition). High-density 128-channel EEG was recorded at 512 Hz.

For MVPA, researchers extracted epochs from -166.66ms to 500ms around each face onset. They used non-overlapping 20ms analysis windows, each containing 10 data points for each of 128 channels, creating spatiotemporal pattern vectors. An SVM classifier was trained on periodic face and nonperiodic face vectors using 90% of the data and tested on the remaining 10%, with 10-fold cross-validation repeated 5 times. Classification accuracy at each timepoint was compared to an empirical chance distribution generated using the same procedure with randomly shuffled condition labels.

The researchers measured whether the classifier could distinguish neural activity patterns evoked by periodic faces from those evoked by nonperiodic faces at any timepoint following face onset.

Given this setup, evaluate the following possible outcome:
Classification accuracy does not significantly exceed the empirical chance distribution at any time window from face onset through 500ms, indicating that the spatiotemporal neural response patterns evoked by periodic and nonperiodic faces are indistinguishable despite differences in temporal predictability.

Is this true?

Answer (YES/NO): YES